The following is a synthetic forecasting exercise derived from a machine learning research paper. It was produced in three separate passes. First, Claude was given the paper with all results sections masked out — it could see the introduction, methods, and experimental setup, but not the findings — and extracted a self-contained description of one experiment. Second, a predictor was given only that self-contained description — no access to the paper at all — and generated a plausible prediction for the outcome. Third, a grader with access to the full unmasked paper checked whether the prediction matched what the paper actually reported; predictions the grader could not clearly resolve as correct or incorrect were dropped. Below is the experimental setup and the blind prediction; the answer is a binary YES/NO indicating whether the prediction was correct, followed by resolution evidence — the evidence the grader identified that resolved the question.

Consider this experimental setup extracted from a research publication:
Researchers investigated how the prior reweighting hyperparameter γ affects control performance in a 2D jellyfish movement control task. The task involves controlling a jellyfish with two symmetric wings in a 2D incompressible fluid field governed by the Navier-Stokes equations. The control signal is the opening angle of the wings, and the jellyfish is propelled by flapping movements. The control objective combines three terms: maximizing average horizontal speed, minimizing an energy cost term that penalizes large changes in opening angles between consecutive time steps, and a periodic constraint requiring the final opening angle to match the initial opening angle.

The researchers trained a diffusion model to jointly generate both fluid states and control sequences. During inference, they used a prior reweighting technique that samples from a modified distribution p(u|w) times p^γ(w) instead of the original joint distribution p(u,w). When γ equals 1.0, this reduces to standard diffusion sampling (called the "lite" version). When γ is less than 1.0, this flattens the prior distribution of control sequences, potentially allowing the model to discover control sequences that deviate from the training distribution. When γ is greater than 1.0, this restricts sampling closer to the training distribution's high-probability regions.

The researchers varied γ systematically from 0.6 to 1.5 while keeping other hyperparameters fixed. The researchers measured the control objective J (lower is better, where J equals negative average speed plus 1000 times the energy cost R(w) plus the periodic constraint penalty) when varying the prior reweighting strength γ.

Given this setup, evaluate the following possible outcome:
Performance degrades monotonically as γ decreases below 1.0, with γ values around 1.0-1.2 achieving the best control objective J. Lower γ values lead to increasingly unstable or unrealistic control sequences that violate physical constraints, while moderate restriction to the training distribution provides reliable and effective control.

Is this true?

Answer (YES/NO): NO